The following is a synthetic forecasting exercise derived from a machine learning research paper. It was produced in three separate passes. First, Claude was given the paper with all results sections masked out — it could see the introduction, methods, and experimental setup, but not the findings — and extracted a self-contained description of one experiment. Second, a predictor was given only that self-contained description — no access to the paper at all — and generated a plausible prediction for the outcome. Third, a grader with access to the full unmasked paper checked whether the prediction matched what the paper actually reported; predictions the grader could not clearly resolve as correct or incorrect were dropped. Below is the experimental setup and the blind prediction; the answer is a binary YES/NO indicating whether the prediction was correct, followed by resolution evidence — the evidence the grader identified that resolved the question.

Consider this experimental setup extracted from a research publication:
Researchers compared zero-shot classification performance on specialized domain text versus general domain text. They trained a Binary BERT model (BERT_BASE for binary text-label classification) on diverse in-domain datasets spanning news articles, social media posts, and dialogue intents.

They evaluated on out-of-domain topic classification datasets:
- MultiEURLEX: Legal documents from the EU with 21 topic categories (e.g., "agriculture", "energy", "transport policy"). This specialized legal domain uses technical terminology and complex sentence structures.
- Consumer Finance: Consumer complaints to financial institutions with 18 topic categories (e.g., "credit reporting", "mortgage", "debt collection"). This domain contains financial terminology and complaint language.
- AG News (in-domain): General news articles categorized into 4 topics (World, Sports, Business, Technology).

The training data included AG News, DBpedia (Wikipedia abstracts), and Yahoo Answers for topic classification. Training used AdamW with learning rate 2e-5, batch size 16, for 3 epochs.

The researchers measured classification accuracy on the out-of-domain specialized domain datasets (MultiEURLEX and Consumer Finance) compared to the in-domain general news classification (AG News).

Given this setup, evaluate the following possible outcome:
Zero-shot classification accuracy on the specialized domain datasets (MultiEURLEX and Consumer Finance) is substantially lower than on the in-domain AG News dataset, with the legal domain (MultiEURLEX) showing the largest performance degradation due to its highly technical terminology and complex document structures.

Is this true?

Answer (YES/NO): NO